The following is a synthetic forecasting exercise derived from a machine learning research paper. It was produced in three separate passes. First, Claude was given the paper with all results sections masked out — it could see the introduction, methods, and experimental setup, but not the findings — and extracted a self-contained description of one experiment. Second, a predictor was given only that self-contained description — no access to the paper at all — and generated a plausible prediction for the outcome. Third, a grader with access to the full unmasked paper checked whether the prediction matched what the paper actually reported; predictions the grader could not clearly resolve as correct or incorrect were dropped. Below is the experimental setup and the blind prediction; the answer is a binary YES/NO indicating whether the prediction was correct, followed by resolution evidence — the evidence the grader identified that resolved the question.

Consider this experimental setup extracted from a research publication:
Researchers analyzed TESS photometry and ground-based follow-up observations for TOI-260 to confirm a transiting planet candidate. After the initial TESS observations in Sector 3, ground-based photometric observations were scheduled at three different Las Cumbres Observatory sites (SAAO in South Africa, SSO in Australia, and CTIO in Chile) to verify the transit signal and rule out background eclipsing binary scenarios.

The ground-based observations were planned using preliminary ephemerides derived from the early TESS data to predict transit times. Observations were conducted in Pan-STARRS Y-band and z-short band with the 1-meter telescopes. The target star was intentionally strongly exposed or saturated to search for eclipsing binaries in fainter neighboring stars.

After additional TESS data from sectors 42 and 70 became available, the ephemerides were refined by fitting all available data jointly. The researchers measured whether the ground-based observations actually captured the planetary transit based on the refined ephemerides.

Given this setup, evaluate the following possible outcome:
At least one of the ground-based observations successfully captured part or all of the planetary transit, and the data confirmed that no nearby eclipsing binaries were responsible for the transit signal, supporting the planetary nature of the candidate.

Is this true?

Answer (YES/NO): NO